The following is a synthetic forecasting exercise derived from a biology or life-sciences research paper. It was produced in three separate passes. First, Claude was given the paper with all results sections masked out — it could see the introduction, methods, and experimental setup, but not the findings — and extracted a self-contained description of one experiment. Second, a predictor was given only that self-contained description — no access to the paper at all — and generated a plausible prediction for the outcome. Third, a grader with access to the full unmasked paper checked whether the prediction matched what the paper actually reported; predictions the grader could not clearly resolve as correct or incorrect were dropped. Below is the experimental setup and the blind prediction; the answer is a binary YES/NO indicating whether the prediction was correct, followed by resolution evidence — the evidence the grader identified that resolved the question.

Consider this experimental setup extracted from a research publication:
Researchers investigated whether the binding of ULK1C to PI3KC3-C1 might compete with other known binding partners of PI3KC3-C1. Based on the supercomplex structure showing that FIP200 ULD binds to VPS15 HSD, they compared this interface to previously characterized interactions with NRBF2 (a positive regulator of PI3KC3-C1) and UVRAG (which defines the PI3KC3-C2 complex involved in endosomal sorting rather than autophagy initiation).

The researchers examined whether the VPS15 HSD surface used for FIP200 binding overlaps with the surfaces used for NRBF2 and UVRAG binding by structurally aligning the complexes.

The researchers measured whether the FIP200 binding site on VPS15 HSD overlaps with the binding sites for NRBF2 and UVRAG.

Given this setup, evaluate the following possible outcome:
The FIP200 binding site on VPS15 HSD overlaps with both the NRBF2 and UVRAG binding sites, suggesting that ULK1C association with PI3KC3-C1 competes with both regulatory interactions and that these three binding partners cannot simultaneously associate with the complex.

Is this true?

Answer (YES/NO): YES